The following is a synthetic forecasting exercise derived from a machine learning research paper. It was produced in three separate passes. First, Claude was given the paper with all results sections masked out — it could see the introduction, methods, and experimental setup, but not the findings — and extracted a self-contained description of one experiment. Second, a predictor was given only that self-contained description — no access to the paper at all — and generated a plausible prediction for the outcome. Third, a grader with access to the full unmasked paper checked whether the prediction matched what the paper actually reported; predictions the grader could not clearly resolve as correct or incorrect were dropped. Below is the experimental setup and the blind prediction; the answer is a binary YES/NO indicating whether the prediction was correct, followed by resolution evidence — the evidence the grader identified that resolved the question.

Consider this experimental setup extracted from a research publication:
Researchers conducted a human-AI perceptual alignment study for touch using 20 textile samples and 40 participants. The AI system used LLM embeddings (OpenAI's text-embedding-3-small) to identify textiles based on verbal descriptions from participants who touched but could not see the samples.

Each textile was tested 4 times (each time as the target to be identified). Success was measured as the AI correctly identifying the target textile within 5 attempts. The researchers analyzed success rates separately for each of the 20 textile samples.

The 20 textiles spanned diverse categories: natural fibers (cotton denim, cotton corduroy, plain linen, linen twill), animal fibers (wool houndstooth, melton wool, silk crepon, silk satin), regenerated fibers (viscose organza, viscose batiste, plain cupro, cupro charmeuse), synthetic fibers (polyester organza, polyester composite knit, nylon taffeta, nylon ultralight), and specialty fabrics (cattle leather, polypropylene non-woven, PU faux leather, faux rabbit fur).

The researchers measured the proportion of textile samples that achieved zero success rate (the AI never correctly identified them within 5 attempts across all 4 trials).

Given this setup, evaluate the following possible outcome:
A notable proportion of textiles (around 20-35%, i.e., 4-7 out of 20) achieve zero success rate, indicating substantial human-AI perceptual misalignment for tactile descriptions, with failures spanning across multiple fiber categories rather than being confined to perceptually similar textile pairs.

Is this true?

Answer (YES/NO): NO